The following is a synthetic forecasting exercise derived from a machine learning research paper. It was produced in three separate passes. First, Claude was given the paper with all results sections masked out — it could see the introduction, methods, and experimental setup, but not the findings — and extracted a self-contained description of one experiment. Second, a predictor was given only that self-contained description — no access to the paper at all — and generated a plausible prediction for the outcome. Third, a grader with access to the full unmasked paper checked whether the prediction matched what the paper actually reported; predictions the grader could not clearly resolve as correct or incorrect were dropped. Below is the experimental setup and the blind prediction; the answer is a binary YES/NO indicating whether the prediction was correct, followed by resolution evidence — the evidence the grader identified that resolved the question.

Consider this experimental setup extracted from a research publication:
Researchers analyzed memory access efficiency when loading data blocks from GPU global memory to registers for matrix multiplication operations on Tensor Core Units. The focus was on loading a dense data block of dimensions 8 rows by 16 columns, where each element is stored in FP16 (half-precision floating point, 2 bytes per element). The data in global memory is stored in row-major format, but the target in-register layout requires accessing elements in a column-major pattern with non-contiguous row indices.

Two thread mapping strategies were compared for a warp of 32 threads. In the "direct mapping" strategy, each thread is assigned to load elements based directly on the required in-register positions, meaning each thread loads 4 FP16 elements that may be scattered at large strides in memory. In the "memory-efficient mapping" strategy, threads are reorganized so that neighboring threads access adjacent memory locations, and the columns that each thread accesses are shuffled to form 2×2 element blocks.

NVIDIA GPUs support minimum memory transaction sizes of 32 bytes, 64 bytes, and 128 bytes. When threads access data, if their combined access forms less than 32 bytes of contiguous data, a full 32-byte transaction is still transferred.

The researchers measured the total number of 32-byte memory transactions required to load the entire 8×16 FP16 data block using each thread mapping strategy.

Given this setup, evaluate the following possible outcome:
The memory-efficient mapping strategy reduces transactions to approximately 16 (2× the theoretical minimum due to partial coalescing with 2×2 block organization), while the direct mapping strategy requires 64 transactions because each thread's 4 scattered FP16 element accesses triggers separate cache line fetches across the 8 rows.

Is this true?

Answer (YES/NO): NO